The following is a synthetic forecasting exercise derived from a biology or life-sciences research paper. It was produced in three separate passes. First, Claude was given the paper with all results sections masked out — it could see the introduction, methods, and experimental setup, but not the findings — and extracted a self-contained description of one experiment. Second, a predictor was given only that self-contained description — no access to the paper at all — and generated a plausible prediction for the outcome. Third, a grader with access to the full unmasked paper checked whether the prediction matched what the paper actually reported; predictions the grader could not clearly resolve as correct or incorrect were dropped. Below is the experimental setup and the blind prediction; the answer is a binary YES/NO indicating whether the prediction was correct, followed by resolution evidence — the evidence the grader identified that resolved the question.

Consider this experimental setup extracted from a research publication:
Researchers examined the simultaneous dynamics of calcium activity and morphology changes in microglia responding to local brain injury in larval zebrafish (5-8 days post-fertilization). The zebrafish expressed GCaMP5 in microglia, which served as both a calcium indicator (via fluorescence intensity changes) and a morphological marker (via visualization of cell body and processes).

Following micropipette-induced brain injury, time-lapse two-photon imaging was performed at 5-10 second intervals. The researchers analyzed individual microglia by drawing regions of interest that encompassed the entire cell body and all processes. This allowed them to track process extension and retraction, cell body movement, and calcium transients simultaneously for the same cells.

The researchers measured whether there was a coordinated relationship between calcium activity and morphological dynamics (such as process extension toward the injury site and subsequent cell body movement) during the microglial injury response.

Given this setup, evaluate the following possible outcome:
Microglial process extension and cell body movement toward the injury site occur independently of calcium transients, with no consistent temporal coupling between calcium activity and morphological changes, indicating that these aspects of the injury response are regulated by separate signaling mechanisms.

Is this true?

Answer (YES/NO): NO